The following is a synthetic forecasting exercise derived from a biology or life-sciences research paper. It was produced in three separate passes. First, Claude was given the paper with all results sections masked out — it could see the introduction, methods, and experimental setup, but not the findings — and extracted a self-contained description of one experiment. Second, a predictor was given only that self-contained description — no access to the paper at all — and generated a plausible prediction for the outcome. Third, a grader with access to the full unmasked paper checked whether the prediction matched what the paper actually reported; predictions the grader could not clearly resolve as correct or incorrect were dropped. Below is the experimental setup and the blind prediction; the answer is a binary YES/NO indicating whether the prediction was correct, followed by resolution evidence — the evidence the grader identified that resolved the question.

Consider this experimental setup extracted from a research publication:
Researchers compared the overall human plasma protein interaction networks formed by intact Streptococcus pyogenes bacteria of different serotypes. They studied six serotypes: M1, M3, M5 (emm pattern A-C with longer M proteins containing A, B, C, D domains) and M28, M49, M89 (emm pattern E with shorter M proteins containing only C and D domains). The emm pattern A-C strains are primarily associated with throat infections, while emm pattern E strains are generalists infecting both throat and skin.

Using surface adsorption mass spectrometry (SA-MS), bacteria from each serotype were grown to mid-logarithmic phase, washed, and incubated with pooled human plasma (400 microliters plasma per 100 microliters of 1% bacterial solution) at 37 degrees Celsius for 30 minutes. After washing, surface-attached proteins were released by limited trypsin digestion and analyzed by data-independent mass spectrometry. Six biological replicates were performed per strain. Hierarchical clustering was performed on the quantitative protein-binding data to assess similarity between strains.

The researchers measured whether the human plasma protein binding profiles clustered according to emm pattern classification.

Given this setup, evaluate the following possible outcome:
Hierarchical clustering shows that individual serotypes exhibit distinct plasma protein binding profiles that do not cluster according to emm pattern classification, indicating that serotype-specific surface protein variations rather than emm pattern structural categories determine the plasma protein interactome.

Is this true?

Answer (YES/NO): NO